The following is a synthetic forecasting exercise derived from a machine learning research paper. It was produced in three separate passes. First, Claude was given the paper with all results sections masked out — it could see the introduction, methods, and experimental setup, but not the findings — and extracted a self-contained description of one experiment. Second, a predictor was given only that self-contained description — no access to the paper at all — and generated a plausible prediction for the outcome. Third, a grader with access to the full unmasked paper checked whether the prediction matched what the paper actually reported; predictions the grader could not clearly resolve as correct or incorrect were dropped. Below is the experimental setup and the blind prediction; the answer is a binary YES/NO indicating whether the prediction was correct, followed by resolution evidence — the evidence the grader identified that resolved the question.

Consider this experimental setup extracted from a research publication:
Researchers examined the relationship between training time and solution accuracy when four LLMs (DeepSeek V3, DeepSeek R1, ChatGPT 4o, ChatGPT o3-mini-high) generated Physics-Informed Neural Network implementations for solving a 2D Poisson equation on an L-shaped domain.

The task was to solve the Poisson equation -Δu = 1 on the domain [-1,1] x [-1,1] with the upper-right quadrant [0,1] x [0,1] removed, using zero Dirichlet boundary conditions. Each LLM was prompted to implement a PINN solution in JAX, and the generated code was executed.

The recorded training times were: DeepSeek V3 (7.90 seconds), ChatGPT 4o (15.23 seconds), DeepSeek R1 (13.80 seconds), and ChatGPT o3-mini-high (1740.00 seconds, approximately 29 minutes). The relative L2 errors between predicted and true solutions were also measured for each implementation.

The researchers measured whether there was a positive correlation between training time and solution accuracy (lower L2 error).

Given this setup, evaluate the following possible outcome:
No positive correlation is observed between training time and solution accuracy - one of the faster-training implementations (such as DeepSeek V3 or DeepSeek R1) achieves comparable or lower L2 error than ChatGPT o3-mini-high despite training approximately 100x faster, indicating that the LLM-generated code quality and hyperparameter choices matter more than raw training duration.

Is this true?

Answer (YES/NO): NO